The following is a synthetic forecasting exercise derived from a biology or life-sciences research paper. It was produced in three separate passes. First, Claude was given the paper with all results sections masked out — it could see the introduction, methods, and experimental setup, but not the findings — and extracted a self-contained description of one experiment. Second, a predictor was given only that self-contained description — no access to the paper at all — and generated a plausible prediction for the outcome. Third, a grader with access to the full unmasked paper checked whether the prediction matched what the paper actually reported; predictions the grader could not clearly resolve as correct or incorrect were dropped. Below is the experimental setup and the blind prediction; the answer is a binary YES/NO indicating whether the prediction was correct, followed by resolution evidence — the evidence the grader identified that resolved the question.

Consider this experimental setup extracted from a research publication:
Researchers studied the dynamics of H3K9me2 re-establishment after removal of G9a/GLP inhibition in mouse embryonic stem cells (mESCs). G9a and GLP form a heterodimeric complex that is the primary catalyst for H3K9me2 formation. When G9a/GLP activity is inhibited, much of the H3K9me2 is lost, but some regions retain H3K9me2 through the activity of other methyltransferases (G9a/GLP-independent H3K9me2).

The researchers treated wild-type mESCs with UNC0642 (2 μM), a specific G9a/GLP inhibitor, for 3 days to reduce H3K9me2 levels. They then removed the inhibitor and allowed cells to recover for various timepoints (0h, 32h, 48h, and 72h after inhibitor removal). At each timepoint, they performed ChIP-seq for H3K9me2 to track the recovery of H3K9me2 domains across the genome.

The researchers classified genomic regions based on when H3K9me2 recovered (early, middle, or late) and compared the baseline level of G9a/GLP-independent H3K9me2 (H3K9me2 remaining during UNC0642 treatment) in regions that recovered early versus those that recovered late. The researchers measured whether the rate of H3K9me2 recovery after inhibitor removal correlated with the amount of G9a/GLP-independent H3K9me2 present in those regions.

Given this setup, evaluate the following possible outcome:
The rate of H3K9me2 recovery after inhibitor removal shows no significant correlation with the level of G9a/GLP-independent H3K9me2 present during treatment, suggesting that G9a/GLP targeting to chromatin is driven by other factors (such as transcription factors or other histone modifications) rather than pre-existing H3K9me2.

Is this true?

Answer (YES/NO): NO